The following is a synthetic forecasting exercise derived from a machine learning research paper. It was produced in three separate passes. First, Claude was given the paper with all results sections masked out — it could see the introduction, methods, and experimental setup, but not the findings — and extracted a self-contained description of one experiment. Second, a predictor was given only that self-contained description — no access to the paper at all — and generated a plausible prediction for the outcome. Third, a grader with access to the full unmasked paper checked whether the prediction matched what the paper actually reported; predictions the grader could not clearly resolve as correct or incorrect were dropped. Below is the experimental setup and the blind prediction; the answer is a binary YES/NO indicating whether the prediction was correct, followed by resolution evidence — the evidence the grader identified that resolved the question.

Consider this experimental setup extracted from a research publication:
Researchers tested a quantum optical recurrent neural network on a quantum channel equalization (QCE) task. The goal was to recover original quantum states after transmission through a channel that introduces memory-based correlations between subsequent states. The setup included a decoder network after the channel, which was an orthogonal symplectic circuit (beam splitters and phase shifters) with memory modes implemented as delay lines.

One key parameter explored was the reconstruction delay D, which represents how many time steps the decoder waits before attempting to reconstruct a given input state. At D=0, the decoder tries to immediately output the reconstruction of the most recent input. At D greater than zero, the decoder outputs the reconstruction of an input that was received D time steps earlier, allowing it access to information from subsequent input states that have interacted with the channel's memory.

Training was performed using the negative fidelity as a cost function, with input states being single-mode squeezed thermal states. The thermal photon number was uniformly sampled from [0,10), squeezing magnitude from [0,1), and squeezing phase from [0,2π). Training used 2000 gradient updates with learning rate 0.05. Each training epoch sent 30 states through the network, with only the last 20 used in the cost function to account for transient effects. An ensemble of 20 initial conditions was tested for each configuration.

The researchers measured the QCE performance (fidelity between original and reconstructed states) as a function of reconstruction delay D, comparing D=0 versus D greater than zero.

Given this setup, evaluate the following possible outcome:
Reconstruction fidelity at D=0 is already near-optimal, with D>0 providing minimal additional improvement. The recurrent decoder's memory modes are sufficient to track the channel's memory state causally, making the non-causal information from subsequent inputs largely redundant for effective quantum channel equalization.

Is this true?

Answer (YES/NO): NO